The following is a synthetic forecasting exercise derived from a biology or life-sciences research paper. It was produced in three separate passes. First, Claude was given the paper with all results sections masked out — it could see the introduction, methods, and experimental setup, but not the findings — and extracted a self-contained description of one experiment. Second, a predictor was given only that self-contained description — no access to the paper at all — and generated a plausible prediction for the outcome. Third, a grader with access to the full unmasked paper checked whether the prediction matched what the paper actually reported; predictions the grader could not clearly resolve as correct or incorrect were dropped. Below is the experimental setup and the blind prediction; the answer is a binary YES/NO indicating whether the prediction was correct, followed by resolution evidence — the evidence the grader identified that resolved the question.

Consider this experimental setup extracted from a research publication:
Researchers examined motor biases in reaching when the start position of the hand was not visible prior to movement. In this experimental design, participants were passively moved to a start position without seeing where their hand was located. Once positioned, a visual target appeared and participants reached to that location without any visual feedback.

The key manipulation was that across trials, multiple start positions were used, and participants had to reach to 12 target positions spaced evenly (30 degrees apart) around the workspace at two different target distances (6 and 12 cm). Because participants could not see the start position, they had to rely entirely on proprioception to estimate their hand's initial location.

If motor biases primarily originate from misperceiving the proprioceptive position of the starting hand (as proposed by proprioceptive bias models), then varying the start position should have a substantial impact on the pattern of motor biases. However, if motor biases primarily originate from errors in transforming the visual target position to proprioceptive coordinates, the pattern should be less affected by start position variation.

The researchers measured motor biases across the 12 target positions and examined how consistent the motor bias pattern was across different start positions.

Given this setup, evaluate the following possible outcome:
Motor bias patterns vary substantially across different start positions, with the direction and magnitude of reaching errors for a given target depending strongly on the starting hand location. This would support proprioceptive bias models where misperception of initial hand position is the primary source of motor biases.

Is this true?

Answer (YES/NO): NO